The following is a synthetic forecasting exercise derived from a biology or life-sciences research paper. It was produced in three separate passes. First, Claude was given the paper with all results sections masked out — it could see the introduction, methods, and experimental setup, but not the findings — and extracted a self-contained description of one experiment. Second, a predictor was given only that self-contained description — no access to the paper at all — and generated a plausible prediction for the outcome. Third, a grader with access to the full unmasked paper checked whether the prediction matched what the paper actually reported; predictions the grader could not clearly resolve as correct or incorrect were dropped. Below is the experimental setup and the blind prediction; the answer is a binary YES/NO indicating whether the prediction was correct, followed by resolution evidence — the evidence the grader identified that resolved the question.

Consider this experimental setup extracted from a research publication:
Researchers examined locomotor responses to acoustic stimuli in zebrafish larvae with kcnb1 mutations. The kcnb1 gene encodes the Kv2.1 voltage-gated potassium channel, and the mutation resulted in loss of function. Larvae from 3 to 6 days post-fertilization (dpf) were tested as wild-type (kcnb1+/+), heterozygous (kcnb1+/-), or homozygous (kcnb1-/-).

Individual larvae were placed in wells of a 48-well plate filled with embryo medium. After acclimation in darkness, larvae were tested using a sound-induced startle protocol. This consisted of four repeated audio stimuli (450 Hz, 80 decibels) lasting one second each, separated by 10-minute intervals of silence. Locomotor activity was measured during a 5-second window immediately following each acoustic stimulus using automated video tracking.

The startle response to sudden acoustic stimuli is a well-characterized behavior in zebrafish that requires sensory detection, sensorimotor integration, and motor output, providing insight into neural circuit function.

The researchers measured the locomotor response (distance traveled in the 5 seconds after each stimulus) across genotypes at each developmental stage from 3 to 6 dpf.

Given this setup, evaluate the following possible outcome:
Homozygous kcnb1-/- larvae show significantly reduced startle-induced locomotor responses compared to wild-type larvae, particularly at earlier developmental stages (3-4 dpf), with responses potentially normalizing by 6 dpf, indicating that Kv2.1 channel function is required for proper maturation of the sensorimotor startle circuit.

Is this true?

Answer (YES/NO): NO